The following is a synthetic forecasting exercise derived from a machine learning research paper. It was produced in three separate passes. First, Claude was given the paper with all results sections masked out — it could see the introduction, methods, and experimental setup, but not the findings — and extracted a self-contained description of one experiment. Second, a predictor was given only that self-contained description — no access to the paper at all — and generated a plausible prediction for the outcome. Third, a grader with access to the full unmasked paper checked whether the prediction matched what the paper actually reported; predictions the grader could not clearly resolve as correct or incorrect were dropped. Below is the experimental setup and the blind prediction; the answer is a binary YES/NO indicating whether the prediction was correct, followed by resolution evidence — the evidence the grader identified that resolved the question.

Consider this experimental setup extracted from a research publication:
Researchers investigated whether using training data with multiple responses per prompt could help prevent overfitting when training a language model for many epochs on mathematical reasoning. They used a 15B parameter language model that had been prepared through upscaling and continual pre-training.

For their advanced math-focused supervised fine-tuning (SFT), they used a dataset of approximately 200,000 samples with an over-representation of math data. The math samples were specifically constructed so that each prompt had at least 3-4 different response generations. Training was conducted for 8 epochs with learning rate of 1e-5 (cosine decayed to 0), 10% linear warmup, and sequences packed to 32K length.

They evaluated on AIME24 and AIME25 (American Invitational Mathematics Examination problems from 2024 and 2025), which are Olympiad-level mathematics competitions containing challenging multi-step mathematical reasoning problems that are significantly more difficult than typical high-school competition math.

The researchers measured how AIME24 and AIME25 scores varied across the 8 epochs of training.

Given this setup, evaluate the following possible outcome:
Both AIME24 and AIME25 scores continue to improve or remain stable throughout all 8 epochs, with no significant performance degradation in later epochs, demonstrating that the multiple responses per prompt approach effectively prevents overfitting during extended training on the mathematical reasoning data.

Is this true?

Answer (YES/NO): YES